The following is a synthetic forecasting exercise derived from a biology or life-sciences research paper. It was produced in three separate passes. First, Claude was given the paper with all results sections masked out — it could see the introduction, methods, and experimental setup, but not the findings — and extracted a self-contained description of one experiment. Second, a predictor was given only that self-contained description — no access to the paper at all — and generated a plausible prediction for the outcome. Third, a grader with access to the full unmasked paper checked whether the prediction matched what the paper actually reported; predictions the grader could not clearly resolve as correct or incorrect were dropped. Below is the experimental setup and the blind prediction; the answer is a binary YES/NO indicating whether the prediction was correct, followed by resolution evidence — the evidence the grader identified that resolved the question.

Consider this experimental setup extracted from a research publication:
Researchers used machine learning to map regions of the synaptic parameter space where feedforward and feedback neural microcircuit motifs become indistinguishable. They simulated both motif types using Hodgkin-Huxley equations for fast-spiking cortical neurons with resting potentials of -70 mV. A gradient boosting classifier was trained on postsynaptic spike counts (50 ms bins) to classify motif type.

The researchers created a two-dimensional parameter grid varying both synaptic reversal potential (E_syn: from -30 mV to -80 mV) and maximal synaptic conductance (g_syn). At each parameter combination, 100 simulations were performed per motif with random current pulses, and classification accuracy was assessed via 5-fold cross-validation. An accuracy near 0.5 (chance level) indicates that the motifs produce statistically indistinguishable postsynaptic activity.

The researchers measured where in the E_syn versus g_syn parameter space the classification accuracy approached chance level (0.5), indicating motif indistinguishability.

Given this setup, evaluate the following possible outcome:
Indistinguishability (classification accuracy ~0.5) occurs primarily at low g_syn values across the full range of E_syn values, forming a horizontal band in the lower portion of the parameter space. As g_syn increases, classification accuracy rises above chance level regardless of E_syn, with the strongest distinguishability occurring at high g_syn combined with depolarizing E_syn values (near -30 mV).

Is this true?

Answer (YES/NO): NO